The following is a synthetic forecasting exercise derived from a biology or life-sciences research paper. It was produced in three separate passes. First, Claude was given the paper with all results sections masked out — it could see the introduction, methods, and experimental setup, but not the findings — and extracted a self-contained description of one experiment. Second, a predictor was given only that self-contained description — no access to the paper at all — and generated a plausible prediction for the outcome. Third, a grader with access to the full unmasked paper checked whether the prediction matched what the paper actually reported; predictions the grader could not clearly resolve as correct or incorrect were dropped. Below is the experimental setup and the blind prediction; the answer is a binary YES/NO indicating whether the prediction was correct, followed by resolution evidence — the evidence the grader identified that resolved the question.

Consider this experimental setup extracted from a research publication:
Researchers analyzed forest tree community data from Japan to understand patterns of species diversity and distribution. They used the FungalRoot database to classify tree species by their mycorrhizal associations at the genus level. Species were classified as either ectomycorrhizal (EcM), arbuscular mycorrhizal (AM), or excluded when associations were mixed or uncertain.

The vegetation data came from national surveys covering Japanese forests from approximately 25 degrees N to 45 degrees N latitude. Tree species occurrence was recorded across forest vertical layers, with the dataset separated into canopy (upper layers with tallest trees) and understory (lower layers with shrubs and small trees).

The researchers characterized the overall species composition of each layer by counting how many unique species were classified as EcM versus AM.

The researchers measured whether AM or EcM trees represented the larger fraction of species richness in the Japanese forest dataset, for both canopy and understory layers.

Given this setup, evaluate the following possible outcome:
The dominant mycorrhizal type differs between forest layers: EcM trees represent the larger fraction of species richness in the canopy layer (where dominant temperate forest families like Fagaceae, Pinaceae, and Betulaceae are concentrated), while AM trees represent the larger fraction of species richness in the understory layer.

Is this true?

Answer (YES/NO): NO